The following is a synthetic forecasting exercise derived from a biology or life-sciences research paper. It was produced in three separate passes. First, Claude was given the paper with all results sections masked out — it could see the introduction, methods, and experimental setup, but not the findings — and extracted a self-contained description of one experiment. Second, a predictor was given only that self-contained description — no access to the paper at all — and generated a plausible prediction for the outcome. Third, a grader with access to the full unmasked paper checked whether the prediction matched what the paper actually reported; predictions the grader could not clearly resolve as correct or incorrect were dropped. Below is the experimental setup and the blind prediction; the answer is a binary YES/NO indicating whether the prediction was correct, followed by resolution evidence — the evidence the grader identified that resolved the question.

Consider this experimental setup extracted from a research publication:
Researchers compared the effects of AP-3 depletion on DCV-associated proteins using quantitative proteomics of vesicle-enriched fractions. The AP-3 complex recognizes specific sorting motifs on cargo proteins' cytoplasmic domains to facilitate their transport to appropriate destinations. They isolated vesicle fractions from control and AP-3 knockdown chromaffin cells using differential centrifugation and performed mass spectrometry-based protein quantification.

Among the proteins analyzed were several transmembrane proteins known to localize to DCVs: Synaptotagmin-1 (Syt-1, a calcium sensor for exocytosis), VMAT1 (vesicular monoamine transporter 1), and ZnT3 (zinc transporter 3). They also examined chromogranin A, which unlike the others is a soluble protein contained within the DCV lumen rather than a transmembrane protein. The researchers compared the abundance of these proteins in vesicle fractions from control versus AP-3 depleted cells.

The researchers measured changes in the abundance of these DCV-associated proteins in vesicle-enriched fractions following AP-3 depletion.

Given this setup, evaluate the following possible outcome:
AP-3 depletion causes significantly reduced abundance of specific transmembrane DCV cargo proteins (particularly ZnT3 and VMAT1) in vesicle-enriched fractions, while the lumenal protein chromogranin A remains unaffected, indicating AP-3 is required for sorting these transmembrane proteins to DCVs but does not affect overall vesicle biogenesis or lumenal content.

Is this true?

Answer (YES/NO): NO